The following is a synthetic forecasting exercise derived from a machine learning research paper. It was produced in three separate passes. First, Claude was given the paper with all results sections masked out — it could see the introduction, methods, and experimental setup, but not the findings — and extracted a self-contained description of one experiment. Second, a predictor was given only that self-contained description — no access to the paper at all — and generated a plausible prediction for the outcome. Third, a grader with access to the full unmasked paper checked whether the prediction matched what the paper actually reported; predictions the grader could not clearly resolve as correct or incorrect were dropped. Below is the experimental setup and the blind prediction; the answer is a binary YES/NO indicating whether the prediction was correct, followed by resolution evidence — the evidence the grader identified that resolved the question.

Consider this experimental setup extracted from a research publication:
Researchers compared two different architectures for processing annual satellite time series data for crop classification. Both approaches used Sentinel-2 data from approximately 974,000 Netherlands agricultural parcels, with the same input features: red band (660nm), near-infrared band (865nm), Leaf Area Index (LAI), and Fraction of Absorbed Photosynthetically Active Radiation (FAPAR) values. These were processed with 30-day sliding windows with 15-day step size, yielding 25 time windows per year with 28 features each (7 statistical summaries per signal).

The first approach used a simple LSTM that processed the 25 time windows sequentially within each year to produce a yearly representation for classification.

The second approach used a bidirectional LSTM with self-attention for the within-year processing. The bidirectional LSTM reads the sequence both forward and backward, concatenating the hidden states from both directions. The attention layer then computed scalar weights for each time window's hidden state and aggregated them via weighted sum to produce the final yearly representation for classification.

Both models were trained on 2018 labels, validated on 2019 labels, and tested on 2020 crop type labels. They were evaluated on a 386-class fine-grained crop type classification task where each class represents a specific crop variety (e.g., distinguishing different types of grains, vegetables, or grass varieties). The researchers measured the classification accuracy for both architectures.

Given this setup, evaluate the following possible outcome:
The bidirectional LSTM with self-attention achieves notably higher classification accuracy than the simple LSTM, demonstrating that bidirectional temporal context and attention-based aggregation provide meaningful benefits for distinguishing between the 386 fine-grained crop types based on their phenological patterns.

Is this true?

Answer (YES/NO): YES